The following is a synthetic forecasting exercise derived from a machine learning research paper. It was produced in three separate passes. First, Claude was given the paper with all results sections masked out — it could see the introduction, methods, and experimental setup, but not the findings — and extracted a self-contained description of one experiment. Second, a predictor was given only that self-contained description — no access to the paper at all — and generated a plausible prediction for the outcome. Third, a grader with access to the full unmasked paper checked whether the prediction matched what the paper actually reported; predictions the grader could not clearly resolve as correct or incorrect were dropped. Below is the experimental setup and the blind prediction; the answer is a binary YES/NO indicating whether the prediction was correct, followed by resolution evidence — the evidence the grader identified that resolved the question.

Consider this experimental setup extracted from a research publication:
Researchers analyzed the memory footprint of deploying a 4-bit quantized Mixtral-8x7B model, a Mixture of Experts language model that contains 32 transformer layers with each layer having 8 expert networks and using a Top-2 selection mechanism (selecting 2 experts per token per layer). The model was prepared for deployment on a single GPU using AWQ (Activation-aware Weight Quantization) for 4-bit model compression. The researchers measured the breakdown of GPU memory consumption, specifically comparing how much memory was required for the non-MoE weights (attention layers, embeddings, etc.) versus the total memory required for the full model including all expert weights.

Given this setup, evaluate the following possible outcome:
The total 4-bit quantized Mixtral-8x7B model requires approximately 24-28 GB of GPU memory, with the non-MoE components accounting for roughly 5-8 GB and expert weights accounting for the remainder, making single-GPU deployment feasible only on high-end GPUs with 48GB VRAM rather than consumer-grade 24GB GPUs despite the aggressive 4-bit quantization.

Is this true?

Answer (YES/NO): NO